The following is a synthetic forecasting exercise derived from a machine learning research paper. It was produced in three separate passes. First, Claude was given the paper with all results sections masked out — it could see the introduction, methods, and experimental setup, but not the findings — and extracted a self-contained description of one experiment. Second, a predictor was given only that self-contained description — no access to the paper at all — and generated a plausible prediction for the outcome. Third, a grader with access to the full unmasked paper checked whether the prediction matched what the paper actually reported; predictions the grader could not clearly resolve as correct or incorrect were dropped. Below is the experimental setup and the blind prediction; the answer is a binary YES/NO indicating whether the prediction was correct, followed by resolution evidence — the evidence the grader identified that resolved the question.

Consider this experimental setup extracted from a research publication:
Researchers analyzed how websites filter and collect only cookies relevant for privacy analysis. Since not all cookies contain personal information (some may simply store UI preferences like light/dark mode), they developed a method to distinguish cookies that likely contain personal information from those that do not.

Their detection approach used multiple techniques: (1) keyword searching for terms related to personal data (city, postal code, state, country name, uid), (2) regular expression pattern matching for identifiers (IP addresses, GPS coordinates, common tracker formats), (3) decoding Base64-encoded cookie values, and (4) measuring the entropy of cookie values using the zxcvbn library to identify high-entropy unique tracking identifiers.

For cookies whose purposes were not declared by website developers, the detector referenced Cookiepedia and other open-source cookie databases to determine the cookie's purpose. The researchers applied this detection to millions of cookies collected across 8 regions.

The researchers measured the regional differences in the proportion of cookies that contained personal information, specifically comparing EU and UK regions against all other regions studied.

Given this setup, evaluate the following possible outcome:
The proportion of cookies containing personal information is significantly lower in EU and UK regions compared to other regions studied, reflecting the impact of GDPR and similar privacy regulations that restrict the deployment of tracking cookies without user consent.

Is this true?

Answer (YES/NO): NO